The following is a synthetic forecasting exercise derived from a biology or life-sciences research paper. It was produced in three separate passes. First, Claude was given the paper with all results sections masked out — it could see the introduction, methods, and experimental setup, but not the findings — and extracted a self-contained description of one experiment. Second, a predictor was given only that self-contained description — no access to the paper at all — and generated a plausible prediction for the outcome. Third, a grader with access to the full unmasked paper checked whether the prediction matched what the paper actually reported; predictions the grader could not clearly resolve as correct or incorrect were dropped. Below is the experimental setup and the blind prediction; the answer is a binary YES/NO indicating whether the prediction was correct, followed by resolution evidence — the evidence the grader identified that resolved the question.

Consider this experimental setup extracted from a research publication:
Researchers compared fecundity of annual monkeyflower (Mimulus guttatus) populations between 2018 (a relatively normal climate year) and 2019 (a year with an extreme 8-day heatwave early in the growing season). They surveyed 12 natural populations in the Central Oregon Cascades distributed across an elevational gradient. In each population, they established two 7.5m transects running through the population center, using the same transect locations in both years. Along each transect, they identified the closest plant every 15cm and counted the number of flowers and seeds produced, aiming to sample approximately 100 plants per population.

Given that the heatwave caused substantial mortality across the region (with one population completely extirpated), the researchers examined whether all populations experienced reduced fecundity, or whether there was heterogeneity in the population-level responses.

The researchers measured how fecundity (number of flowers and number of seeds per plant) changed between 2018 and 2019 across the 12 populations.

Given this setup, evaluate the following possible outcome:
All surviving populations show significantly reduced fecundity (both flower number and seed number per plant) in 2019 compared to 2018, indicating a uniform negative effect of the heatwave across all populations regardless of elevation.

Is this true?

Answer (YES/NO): NO